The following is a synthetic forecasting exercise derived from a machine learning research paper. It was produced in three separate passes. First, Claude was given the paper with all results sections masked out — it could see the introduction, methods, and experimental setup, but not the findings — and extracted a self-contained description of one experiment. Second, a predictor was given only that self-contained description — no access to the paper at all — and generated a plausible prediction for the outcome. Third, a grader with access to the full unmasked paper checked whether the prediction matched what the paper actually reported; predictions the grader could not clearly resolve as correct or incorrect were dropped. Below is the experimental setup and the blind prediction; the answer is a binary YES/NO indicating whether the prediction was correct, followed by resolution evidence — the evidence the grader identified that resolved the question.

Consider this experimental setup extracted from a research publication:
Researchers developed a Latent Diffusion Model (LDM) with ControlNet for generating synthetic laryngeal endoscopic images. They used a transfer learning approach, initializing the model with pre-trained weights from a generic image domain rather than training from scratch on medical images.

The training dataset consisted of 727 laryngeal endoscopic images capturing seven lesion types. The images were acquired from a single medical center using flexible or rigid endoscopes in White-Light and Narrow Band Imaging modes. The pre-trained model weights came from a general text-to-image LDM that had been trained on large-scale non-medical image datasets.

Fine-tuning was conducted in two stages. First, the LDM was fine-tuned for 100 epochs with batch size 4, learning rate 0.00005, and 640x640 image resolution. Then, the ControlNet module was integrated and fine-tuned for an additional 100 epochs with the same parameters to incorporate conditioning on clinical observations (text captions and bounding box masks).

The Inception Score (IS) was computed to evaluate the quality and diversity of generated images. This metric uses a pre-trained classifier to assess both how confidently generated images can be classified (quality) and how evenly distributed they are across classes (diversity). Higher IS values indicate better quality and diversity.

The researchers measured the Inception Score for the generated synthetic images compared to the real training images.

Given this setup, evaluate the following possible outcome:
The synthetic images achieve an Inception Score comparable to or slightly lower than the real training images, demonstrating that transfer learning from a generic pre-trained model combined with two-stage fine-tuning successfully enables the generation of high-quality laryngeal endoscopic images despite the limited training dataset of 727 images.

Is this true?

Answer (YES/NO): NO